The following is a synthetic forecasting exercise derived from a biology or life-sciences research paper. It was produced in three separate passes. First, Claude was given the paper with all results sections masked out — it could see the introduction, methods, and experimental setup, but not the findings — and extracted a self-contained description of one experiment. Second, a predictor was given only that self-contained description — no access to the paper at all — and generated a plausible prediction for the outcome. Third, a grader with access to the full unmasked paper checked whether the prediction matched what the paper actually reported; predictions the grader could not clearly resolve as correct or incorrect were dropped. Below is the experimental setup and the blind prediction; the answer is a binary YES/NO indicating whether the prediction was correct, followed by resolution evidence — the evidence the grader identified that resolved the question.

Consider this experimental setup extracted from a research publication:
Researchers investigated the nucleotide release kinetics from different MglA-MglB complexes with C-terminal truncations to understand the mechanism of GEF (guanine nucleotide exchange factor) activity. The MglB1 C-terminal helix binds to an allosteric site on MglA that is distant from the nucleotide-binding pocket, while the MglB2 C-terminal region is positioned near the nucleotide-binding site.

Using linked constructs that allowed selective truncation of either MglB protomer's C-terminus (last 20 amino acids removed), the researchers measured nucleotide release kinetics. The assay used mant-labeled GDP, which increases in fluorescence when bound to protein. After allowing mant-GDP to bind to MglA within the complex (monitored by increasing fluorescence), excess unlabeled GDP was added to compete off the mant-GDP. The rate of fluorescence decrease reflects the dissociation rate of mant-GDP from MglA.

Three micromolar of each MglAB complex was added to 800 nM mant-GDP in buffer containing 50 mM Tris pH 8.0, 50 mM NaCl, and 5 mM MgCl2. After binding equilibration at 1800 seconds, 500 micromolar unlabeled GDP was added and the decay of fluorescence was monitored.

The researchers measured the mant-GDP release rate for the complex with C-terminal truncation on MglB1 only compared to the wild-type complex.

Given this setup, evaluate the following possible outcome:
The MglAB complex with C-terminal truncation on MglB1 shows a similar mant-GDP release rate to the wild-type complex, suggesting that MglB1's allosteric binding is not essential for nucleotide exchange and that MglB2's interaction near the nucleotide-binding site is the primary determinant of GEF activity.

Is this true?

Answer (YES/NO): NO